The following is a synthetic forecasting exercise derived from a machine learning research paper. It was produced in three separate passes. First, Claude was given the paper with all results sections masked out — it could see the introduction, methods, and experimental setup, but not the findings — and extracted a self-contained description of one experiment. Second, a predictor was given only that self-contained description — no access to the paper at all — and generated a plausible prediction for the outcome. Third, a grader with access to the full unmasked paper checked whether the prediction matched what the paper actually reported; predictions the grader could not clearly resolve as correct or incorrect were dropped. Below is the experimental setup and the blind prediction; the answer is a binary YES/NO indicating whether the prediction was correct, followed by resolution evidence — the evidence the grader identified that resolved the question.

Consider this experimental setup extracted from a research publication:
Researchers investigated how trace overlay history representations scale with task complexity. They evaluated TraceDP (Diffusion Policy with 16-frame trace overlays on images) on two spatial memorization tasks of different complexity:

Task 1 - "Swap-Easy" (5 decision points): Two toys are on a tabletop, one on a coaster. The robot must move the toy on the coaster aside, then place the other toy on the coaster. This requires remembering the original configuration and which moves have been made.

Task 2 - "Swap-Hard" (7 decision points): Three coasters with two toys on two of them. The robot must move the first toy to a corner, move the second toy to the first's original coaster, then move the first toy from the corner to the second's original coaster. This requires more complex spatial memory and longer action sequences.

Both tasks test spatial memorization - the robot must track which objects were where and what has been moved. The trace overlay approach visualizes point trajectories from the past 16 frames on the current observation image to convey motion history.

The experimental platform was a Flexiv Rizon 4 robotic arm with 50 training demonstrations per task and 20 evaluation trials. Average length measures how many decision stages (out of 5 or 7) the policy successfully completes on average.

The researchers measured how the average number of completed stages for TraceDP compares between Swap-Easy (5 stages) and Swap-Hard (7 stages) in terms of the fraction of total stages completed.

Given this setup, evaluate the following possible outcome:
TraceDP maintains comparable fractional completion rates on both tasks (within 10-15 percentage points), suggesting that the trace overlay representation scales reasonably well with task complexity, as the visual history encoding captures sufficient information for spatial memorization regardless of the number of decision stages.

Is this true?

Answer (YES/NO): NO